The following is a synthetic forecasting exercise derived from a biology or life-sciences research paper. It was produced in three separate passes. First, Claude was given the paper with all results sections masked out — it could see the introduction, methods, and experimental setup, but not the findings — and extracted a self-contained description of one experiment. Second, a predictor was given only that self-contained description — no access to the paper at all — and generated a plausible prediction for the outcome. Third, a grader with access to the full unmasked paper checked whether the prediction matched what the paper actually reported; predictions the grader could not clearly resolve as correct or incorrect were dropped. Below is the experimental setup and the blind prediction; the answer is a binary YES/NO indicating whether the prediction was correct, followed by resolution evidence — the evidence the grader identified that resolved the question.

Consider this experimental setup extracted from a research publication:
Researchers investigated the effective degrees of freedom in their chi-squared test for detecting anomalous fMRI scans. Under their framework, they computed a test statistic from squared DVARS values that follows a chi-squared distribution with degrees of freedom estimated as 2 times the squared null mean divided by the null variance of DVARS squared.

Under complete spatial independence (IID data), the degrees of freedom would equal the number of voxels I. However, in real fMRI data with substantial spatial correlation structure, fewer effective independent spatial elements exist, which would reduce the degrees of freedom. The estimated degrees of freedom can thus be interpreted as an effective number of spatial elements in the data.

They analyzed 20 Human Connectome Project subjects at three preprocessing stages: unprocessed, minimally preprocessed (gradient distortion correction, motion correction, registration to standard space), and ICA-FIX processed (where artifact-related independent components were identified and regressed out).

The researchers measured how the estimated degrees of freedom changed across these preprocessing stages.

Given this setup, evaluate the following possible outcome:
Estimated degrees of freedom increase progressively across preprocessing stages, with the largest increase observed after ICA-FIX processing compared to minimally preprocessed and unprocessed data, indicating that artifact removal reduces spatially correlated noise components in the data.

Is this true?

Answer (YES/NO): YES